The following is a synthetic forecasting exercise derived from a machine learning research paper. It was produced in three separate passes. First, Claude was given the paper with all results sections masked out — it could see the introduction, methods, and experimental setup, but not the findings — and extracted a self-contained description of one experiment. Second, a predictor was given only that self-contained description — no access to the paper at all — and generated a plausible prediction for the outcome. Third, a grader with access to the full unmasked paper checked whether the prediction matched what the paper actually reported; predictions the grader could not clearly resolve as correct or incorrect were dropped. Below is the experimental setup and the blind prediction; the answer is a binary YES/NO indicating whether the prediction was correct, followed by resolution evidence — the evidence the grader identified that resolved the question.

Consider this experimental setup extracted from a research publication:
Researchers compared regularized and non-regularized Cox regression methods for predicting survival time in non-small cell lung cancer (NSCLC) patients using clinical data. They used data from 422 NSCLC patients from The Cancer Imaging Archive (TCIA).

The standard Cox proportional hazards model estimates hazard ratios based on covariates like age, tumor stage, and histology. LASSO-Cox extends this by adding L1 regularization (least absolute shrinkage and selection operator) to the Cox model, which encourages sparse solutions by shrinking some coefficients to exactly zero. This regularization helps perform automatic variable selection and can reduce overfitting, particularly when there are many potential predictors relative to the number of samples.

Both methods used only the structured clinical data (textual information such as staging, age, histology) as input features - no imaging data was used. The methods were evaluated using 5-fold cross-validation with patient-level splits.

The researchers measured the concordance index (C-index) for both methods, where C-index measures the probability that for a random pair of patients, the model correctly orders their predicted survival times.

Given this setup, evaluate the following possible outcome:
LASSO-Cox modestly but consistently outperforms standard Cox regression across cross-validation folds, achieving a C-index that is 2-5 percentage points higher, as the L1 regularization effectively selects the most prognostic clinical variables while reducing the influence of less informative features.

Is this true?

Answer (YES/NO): NO